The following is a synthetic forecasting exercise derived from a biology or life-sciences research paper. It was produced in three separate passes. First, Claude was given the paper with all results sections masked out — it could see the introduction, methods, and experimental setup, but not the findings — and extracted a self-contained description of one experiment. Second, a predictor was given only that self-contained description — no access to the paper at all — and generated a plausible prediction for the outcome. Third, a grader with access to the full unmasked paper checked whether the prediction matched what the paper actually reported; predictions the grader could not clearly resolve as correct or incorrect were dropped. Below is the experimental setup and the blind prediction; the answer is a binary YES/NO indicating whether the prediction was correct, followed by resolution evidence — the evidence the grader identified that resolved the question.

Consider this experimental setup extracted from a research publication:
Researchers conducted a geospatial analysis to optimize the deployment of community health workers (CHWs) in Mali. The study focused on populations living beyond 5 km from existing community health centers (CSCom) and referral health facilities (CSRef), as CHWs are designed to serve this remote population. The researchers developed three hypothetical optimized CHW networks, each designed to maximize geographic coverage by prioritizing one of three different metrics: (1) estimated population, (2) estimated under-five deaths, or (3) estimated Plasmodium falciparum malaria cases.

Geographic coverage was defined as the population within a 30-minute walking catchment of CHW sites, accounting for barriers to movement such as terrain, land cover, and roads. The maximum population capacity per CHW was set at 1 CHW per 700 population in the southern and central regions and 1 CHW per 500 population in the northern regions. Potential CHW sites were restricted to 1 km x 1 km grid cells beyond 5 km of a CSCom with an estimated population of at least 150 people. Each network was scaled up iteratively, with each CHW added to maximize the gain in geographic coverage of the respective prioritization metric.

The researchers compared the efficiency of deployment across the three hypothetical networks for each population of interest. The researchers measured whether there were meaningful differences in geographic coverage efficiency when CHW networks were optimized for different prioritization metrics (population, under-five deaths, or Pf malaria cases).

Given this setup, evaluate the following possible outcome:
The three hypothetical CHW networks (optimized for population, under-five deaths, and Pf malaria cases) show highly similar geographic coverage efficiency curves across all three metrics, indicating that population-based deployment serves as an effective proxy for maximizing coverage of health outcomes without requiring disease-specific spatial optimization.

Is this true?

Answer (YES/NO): YES